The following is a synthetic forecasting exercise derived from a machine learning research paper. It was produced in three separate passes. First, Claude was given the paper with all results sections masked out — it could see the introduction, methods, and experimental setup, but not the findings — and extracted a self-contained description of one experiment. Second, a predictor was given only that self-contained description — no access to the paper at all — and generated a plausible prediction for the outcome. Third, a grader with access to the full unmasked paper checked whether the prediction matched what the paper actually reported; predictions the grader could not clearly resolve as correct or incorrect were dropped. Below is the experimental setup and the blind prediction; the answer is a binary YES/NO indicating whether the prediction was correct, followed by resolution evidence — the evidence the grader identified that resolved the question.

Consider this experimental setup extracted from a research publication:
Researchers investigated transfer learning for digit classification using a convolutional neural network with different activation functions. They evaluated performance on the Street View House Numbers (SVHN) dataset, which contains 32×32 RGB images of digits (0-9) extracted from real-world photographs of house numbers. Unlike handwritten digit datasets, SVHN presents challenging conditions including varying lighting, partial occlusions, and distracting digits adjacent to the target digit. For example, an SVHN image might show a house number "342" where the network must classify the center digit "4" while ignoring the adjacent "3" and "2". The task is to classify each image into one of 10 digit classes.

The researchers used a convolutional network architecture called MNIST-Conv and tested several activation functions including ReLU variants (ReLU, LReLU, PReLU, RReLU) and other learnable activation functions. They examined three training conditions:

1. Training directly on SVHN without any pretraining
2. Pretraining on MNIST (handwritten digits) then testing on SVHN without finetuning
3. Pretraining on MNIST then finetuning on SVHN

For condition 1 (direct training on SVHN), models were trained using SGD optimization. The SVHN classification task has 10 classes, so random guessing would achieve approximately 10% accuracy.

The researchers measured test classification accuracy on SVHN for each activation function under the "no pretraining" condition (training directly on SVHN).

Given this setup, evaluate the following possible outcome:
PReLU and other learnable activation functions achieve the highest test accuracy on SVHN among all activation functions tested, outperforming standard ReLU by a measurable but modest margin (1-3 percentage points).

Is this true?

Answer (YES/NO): NO